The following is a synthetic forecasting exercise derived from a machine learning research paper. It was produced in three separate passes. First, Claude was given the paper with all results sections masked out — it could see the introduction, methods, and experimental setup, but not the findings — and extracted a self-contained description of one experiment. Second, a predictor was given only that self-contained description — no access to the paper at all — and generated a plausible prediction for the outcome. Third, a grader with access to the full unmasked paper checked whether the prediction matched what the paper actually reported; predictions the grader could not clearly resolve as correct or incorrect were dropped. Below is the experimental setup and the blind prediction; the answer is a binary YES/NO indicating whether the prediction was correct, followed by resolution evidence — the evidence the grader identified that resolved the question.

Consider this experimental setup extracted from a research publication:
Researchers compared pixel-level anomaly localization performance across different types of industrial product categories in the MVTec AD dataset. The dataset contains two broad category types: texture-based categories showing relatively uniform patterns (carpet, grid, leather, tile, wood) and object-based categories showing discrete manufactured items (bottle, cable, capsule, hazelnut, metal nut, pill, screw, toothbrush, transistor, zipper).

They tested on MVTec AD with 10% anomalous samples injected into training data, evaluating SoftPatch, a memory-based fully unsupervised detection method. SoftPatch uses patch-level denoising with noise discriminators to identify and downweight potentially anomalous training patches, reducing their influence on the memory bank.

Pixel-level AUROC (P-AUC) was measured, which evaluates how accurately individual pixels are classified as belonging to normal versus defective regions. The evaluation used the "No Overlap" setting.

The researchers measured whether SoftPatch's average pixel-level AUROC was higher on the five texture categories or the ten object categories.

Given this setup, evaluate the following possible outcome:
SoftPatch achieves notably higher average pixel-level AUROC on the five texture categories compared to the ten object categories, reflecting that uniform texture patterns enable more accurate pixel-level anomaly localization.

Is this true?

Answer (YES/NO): NO